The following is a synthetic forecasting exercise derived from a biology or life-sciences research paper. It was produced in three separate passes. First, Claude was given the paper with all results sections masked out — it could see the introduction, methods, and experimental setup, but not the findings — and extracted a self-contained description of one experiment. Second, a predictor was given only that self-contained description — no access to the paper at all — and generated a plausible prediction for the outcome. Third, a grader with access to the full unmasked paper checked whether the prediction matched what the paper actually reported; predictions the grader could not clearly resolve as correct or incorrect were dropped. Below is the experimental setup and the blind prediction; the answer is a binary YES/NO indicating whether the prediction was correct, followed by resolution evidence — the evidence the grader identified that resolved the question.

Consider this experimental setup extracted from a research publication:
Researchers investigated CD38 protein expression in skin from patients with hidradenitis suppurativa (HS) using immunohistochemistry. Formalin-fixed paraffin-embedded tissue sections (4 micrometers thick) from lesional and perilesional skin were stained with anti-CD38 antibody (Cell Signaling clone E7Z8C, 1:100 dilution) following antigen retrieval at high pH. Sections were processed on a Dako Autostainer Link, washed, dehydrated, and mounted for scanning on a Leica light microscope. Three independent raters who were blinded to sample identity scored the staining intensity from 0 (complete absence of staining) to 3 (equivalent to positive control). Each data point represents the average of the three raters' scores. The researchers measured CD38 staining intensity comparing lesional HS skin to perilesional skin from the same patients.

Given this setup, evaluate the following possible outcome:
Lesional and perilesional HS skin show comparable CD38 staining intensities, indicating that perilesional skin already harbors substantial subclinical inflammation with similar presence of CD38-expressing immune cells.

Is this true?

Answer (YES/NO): NO